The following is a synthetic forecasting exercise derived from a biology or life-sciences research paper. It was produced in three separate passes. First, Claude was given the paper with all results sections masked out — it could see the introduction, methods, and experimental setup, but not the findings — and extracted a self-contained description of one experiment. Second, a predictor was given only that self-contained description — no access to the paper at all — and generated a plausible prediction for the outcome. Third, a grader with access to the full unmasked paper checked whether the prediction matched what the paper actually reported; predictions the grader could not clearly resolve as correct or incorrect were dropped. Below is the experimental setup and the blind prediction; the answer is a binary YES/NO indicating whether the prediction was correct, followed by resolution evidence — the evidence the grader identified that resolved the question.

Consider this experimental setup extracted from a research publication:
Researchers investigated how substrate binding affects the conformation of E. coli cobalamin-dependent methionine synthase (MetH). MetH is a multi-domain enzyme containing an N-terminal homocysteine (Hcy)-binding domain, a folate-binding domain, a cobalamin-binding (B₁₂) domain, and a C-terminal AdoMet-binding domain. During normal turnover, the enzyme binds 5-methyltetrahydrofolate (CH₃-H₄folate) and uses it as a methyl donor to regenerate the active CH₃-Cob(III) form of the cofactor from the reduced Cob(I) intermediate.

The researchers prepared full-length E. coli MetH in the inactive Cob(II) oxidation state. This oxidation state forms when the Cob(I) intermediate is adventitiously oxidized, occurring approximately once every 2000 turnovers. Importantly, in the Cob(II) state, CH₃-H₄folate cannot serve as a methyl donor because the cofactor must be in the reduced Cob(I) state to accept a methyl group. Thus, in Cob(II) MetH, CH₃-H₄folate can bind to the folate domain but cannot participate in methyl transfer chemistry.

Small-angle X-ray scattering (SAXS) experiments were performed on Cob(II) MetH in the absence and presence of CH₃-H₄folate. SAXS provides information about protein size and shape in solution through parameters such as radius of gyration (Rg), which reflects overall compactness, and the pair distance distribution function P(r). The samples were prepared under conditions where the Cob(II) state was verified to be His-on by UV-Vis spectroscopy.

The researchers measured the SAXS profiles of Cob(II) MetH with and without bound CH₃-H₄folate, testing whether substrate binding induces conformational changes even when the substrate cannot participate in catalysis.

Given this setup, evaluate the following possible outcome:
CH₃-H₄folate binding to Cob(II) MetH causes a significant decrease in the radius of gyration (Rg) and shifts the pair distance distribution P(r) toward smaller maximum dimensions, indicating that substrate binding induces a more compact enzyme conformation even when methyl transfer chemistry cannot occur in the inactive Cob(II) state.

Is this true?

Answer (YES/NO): NO